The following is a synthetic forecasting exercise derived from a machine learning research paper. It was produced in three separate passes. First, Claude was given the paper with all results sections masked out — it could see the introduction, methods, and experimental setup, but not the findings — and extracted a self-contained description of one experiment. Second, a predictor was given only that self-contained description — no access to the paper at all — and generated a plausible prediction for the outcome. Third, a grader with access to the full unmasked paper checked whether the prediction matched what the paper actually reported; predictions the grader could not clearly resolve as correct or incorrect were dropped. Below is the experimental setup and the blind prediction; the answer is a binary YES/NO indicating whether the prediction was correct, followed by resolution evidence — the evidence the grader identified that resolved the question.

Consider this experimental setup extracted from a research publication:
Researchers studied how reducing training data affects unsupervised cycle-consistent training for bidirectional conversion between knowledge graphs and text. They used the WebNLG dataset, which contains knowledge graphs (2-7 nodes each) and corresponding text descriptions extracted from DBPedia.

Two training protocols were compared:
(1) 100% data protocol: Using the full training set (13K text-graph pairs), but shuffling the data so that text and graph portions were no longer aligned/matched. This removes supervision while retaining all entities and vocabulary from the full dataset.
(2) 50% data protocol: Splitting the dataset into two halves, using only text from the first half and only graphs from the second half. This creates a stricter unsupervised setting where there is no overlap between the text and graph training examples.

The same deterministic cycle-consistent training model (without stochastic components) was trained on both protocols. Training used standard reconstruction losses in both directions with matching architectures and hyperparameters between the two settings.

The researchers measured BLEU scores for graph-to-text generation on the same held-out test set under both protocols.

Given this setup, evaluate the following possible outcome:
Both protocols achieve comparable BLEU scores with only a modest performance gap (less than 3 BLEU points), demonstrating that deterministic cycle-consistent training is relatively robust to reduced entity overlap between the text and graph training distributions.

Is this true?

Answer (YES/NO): NO